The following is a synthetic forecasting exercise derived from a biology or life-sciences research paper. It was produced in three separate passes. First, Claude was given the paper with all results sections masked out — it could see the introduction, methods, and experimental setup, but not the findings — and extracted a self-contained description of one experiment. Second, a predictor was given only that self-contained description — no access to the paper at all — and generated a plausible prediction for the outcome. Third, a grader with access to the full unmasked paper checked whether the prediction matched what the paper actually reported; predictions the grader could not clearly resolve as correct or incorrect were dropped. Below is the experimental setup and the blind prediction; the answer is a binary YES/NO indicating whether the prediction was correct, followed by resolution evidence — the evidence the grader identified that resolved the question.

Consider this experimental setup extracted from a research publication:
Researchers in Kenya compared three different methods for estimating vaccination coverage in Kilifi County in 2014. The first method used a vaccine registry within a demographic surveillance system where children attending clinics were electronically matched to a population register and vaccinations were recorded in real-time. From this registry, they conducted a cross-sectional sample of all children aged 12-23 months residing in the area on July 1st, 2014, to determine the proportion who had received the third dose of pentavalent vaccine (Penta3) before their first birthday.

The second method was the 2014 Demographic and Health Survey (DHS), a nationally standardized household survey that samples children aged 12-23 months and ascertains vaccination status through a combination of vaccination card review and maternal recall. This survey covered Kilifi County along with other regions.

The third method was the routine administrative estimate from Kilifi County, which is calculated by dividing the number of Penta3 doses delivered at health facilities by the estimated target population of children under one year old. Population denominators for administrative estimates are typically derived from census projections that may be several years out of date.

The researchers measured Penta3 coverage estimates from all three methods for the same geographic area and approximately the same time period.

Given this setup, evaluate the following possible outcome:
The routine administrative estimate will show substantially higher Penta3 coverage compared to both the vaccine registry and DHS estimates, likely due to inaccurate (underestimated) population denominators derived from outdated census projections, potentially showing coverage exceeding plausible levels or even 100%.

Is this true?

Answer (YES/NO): NO